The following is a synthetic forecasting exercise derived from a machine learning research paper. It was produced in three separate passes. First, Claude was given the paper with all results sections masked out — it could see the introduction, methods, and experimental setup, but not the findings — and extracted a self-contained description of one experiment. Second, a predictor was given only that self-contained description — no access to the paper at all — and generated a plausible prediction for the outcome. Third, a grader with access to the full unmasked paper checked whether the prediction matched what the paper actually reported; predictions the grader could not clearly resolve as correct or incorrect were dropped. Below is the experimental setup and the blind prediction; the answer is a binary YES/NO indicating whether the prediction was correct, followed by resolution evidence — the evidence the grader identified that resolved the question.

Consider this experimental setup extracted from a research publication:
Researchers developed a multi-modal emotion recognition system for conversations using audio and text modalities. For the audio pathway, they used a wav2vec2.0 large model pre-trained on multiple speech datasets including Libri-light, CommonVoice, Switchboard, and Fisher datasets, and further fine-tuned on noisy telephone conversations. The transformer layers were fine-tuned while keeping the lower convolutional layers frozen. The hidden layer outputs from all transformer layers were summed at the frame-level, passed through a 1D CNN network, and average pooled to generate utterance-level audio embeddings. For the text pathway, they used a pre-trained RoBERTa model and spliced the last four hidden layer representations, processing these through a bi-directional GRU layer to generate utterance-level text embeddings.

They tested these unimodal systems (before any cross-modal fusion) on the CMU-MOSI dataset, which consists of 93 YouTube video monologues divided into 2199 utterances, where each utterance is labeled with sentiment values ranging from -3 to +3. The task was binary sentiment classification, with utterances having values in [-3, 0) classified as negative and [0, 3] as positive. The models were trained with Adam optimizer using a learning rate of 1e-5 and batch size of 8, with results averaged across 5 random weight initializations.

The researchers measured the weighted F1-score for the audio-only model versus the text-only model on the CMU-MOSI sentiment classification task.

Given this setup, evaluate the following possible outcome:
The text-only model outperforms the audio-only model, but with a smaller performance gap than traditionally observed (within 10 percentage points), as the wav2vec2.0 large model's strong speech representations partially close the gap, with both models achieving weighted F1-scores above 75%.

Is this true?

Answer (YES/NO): NO